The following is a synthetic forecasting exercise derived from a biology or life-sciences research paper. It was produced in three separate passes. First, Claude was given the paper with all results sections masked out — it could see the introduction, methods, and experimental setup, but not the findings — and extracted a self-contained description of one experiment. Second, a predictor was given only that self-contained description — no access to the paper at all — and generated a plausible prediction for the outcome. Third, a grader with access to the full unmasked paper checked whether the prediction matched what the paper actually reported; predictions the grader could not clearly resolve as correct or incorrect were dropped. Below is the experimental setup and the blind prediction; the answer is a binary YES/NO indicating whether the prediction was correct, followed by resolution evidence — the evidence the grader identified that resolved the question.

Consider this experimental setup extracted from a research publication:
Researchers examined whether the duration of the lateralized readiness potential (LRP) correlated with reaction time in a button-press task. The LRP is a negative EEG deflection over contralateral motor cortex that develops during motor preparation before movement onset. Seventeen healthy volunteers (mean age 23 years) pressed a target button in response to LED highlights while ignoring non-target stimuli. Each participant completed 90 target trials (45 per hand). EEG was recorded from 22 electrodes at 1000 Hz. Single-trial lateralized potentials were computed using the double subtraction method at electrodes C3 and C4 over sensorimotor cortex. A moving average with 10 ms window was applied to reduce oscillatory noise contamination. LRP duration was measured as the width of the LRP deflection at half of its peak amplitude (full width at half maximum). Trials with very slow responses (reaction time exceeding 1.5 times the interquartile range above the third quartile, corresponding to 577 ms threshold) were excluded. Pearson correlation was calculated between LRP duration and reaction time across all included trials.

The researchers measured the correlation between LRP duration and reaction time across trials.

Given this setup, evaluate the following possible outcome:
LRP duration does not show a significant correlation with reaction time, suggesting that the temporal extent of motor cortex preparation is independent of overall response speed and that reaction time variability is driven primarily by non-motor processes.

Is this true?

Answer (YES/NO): NO